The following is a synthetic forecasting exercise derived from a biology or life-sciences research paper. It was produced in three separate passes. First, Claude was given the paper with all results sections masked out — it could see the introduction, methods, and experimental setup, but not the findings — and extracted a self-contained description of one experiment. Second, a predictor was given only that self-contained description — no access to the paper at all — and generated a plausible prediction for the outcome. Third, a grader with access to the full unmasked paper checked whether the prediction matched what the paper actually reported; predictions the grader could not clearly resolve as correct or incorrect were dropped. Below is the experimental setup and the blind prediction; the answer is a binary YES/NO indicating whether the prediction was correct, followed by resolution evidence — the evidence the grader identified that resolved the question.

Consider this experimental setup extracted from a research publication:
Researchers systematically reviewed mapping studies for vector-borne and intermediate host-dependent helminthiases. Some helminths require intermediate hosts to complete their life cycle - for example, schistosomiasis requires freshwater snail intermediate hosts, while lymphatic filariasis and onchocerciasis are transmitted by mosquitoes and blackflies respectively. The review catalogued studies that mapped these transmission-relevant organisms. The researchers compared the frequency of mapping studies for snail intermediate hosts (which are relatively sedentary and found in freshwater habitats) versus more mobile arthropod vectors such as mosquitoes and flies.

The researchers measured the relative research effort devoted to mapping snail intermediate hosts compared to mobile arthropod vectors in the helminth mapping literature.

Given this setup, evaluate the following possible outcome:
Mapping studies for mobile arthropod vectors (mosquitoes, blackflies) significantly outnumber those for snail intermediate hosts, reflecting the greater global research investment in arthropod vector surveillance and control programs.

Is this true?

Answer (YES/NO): NO